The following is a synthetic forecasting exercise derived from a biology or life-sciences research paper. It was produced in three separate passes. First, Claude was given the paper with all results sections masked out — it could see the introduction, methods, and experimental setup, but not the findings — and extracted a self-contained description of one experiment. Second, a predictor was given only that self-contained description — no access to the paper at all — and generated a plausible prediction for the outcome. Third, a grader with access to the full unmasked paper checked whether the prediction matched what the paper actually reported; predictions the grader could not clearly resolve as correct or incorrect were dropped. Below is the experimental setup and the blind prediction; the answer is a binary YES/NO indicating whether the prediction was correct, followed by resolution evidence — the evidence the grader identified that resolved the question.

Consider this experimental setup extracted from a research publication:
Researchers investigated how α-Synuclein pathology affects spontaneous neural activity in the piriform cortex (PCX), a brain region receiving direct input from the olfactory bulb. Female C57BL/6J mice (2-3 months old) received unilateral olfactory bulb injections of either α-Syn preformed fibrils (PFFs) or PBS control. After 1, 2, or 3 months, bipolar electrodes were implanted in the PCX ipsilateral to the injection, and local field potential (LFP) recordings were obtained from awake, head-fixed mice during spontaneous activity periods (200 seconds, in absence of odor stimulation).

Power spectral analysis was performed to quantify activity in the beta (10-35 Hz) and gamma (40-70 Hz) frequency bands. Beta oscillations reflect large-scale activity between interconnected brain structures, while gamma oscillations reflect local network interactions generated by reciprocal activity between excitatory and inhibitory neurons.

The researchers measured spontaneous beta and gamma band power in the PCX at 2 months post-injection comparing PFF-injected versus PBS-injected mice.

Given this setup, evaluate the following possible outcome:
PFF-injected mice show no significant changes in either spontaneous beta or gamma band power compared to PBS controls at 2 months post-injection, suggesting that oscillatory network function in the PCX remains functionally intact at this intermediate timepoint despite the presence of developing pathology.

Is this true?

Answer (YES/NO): NO